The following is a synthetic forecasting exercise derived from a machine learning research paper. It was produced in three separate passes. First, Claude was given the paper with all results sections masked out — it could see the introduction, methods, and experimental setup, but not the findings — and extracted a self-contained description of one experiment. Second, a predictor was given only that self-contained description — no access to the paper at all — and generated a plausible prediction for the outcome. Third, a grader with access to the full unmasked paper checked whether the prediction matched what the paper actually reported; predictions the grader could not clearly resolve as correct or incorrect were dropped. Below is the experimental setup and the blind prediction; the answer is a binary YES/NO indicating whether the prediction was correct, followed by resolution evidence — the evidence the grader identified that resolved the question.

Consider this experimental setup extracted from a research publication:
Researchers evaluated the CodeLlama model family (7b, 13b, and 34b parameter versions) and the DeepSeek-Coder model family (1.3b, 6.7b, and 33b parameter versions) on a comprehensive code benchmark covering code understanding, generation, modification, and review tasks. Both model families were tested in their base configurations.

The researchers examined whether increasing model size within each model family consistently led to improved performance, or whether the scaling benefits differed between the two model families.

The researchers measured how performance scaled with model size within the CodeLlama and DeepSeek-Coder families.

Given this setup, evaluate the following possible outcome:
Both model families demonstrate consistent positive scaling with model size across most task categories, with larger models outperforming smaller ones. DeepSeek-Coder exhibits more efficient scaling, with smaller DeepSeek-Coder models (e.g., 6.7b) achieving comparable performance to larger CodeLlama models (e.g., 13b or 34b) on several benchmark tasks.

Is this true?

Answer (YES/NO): NO